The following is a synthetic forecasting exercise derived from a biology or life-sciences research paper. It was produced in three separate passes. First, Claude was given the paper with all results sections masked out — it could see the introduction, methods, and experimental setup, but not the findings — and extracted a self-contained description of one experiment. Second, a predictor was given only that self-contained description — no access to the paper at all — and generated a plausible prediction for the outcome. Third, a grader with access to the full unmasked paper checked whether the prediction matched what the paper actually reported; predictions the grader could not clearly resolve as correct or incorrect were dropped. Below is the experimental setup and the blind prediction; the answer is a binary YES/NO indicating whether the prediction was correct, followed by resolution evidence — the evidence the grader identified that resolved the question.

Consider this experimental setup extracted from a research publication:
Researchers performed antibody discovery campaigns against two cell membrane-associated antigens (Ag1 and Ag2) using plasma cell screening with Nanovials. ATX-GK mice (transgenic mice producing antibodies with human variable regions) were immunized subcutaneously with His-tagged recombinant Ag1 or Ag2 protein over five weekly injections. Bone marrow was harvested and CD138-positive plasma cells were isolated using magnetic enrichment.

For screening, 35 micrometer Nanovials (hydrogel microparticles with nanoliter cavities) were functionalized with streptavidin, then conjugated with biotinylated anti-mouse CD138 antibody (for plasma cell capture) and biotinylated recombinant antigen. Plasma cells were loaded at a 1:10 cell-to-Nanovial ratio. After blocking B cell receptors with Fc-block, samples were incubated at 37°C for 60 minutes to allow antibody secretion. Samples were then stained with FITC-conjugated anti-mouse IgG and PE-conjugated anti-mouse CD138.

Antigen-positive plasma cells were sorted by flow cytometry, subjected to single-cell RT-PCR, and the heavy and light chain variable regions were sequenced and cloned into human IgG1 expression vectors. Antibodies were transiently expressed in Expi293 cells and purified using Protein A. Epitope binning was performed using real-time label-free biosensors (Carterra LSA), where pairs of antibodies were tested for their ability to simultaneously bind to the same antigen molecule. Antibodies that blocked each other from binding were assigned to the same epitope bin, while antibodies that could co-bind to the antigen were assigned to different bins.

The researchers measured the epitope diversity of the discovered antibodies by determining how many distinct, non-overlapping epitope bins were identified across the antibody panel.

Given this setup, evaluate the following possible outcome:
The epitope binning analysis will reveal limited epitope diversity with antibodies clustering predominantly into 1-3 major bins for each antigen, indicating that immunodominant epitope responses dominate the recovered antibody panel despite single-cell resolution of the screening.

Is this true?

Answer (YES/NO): NO